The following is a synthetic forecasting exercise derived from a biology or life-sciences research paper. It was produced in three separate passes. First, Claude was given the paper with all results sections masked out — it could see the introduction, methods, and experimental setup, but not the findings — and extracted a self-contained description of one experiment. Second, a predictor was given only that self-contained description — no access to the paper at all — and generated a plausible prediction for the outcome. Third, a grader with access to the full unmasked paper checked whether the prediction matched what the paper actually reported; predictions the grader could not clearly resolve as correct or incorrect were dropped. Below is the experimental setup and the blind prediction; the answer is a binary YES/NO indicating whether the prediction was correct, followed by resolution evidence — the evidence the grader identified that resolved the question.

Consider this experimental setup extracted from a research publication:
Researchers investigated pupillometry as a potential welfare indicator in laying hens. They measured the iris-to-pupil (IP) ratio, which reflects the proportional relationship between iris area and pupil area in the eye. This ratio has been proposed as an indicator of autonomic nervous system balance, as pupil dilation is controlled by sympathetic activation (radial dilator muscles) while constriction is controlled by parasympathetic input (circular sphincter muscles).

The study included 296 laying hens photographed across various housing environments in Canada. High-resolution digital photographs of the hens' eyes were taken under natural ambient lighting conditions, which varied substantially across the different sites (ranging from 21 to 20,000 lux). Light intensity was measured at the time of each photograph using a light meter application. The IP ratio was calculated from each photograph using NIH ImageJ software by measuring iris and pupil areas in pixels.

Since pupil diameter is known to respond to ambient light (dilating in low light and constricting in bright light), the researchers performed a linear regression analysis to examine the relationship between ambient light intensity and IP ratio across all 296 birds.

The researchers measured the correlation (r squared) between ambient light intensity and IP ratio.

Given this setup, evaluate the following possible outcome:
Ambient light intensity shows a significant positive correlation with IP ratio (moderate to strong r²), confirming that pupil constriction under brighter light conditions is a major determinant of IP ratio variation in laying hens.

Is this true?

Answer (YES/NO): NO